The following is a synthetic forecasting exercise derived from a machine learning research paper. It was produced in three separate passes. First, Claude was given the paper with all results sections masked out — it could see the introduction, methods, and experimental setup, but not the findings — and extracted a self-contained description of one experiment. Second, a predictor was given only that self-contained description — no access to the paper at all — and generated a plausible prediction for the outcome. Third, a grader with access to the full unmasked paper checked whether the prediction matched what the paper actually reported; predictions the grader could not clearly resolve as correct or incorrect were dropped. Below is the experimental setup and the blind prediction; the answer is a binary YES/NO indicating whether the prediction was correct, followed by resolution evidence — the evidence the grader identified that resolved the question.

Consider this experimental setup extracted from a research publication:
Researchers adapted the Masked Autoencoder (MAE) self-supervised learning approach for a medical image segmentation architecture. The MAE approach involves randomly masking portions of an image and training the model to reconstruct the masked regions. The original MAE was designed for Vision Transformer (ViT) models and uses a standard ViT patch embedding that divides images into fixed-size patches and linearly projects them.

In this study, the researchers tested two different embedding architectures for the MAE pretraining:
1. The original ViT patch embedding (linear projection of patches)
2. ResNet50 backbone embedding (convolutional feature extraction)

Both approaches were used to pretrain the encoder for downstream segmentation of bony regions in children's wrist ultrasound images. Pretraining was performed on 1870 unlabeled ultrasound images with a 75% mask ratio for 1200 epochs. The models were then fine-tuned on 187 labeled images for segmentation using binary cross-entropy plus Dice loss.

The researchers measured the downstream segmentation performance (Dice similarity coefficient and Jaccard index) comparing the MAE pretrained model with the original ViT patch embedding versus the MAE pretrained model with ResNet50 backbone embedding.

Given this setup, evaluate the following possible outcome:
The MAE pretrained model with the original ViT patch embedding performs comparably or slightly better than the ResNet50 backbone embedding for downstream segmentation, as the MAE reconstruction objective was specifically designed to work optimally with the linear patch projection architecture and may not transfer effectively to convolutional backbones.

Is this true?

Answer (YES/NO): NO